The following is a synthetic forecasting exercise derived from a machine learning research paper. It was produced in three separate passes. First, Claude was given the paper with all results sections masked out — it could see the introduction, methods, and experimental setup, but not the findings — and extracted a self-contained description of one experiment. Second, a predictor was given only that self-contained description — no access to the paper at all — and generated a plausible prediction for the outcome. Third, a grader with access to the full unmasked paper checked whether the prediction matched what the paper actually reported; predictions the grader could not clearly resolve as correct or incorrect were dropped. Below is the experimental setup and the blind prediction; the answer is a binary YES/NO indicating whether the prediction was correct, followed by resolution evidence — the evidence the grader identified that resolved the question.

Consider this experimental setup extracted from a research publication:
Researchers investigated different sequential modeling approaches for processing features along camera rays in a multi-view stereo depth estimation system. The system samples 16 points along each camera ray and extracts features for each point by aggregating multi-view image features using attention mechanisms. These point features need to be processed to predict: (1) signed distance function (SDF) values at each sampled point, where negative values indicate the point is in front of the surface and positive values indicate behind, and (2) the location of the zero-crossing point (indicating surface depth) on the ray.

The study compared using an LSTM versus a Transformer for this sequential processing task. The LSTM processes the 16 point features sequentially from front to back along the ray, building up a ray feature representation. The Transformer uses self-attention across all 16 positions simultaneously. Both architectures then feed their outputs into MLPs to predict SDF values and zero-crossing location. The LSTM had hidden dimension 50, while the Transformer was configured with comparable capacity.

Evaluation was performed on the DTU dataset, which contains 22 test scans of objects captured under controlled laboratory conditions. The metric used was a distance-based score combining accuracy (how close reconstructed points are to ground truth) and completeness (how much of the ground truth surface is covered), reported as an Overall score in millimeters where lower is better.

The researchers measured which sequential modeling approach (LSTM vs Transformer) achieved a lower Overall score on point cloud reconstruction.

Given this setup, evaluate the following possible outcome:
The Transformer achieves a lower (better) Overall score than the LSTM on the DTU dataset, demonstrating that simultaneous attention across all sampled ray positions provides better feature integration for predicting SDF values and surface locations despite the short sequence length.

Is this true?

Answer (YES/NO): NO